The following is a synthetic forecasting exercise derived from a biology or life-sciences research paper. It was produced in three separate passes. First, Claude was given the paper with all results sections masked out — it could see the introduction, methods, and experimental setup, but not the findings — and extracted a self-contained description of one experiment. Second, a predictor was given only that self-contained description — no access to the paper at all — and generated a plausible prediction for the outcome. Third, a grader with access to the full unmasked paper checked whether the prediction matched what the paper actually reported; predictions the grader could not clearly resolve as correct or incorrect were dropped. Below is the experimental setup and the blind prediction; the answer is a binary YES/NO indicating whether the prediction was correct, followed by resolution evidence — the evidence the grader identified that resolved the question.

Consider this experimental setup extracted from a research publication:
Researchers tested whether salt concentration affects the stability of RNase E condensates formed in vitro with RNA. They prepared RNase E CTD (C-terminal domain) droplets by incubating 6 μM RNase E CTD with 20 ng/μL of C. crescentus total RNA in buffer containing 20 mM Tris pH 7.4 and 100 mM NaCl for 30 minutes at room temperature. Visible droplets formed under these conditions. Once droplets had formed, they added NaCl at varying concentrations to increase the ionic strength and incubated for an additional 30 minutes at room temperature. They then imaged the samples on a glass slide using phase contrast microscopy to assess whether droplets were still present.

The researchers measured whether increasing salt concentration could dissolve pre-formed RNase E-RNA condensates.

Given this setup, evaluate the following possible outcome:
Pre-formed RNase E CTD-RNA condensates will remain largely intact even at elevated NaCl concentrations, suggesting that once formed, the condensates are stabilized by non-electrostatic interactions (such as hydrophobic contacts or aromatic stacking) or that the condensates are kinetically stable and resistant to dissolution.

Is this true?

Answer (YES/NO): NO